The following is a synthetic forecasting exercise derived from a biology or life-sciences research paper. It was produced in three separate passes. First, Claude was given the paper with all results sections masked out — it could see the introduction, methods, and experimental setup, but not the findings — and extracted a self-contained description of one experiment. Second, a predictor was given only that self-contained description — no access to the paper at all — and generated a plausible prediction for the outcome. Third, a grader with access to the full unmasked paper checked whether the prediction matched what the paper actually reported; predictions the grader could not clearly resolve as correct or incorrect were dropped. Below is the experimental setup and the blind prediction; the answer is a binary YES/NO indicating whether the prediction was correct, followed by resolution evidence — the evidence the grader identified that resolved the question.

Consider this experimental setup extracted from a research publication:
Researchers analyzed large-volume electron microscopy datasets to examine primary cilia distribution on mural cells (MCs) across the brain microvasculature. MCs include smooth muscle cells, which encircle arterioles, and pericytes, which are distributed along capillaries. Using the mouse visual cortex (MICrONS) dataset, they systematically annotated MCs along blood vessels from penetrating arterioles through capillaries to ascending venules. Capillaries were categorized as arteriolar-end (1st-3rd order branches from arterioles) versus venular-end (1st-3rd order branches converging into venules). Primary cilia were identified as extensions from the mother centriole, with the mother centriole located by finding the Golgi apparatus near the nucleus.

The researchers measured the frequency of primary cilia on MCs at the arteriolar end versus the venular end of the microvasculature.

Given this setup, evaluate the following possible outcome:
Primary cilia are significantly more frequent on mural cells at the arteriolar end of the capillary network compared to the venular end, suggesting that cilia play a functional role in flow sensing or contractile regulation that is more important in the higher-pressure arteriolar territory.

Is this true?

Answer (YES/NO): NO